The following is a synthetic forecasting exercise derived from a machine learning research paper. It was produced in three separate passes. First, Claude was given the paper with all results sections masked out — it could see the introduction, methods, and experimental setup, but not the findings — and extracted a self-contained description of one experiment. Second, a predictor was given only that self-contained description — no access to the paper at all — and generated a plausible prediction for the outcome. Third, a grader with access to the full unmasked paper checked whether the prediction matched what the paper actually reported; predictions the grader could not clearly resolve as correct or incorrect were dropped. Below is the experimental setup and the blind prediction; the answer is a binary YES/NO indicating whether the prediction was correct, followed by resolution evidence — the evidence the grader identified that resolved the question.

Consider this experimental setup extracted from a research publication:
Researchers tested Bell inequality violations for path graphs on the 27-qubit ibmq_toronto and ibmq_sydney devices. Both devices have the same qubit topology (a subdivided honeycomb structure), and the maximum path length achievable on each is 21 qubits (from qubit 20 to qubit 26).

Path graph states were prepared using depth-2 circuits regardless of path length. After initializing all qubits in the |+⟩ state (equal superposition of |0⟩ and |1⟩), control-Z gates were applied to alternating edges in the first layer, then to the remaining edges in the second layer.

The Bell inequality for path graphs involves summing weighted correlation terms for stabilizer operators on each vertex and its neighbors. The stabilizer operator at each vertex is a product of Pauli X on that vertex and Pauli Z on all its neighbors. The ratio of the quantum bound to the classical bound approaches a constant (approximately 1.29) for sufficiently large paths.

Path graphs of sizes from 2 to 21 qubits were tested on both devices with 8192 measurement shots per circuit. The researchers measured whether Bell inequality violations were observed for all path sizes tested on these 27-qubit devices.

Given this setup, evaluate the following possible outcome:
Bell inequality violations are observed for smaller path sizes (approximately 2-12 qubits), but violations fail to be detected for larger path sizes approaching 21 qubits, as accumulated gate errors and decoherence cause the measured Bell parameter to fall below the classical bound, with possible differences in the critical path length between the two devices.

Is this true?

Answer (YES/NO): NO